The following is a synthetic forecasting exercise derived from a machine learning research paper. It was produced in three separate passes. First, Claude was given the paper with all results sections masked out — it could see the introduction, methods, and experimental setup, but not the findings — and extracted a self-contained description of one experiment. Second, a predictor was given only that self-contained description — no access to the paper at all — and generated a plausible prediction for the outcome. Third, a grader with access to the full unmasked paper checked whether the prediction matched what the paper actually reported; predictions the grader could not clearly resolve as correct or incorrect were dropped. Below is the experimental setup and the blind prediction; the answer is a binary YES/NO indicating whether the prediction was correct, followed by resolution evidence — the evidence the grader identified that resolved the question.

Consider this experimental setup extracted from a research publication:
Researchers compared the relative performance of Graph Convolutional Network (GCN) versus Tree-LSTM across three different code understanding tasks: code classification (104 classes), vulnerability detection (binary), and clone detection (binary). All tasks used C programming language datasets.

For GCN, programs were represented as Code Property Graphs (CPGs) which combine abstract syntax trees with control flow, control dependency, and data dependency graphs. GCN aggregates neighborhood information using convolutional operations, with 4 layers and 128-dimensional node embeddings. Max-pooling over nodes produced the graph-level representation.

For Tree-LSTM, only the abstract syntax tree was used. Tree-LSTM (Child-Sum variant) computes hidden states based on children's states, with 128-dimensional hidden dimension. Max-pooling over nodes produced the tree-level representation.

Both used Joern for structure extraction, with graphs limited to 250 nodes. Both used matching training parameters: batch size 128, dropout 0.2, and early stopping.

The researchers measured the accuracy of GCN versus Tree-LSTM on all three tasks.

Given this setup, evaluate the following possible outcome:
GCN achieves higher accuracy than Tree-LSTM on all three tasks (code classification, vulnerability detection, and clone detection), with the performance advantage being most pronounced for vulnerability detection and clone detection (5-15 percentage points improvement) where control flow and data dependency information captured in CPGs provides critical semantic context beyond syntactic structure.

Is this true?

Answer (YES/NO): NO